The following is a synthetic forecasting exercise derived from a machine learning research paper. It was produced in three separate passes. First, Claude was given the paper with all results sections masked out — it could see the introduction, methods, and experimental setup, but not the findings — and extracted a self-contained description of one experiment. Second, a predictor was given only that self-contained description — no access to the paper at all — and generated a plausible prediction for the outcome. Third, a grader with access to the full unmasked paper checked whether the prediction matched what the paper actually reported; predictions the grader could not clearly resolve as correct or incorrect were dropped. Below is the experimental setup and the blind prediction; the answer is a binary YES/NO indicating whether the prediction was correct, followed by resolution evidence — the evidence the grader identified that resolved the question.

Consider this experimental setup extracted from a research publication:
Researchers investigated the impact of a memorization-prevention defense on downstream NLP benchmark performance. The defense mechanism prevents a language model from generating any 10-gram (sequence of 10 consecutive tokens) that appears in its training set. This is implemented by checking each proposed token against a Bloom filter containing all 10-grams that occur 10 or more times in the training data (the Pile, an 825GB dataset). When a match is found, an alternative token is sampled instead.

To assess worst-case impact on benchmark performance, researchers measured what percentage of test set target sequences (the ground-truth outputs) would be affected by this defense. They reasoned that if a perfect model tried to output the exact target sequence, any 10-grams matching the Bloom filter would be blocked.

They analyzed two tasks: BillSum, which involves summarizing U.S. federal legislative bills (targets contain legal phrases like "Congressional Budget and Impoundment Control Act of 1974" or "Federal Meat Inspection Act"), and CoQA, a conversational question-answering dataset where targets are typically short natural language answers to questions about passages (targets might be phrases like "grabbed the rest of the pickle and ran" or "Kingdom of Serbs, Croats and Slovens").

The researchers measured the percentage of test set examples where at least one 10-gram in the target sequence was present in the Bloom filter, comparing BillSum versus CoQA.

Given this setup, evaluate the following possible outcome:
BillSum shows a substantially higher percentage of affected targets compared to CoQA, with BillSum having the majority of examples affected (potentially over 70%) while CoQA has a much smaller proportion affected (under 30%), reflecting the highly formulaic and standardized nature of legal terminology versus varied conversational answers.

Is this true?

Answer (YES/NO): YES